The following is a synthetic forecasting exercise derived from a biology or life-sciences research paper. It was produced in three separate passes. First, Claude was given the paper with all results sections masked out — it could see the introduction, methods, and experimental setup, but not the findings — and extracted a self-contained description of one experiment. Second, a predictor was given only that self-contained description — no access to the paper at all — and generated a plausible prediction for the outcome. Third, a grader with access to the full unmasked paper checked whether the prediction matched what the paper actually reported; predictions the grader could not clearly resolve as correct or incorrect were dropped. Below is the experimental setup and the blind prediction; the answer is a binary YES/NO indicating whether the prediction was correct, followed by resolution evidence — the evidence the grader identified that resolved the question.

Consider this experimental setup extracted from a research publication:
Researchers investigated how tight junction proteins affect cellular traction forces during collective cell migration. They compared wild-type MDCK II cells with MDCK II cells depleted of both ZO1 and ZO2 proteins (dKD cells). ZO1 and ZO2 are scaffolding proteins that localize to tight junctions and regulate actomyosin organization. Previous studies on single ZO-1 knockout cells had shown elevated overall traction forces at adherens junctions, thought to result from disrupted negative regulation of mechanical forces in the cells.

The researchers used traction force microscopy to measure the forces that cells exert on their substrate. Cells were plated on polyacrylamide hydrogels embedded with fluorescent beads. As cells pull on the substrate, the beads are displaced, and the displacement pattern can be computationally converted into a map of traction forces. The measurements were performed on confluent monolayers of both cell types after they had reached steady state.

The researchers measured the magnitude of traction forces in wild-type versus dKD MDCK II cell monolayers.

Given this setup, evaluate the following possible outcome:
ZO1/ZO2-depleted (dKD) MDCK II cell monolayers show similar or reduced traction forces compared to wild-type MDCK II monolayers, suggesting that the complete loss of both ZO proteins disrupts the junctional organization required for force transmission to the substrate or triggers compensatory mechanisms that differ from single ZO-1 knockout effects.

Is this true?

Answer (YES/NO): YES